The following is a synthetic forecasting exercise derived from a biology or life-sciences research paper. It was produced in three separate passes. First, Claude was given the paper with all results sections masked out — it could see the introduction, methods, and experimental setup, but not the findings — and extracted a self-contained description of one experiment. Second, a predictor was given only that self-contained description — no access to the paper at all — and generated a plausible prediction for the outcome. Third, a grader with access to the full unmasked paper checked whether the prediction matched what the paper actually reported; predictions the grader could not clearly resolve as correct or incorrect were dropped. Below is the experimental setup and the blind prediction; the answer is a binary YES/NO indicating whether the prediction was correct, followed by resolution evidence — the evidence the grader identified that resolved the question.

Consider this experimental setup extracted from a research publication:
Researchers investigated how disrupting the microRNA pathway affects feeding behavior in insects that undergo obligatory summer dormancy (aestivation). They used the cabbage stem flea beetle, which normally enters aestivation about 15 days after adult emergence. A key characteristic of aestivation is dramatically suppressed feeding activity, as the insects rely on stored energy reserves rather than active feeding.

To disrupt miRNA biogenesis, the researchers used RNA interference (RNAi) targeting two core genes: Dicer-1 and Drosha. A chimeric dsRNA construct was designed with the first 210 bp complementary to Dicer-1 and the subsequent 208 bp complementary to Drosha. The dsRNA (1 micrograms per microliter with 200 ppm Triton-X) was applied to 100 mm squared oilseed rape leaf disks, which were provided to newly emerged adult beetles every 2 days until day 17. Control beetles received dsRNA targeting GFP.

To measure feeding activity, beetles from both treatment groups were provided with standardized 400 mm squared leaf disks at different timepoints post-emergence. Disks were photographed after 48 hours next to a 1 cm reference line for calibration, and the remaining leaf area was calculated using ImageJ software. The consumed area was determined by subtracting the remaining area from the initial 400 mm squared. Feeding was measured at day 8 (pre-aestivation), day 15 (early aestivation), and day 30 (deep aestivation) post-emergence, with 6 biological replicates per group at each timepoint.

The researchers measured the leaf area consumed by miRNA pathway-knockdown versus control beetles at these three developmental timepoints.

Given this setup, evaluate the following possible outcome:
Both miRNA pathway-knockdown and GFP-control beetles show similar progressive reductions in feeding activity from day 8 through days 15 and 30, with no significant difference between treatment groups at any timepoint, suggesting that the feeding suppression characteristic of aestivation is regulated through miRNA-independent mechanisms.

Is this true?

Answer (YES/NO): NO